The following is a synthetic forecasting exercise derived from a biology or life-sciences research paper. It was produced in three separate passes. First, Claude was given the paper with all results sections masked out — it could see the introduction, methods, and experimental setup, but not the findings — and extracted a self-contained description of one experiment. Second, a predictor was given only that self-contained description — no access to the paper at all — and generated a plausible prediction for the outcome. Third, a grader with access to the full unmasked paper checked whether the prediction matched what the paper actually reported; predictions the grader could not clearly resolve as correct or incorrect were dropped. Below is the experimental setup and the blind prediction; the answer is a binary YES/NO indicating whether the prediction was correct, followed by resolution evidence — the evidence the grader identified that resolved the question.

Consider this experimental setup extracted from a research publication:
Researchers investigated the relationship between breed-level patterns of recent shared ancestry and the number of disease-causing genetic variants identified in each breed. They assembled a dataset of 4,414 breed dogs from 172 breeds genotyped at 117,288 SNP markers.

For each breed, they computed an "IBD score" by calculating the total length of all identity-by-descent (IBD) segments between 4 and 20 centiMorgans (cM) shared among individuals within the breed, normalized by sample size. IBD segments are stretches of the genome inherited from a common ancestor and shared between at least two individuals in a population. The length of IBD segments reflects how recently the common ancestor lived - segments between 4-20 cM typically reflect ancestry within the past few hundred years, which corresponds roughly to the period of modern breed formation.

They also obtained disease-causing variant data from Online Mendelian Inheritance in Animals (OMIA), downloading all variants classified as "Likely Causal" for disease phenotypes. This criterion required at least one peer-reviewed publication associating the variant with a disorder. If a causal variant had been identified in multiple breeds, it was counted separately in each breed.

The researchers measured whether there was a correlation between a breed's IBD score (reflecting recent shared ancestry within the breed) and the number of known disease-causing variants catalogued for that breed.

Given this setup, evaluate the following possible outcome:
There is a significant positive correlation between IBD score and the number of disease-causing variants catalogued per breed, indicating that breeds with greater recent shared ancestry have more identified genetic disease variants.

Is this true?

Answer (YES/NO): NO